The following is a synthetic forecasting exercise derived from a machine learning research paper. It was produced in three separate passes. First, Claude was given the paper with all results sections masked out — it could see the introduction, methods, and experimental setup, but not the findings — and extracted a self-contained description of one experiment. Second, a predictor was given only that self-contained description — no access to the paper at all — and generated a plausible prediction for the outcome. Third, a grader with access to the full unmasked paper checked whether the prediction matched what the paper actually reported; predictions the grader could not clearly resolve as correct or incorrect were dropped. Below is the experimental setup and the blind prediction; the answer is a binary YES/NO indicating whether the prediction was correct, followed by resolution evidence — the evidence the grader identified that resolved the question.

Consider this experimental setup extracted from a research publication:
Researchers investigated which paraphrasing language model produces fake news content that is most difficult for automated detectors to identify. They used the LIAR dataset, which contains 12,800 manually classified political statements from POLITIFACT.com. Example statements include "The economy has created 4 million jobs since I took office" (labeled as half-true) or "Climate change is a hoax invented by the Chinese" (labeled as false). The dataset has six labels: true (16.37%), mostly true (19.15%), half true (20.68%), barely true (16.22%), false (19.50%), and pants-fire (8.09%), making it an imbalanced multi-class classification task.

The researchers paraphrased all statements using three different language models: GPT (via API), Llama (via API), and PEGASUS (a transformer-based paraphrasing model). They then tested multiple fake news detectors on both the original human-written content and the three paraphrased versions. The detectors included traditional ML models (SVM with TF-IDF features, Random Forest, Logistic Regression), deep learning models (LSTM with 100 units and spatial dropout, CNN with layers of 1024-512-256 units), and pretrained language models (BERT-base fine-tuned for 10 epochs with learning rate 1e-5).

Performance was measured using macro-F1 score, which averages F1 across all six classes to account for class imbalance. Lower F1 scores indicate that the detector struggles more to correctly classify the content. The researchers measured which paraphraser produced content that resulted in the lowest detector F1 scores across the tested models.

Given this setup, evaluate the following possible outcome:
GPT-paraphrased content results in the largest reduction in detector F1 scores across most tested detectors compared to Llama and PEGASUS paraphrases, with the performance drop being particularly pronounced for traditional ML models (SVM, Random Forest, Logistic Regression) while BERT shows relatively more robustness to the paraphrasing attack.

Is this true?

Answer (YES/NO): NO